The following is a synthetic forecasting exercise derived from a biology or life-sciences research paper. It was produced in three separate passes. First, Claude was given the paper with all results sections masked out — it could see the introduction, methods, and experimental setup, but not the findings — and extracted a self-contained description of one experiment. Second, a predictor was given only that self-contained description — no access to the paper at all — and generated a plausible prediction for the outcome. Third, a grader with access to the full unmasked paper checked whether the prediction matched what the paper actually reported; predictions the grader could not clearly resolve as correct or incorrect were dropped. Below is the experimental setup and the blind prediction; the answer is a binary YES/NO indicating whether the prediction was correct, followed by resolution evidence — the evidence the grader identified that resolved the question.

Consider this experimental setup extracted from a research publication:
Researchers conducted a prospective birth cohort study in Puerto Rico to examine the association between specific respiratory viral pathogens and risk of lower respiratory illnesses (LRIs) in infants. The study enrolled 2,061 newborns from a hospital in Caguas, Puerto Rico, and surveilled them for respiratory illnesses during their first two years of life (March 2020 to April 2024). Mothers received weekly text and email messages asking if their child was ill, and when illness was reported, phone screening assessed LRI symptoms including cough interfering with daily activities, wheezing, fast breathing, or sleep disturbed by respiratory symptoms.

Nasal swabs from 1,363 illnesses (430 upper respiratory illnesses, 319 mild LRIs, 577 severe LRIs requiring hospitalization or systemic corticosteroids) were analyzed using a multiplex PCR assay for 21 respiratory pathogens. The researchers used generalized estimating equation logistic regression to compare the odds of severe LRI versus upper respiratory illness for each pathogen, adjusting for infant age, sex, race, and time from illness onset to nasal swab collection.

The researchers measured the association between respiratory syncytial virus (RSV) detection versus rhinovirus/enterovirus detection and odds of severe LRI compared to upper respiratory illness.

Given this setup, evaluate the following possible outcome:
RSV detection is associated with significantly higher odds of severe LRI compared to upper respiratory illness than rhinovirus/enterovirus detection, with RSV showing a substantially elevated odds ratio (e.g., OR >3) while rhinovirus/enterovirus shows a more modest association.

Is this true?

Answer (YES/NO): NO